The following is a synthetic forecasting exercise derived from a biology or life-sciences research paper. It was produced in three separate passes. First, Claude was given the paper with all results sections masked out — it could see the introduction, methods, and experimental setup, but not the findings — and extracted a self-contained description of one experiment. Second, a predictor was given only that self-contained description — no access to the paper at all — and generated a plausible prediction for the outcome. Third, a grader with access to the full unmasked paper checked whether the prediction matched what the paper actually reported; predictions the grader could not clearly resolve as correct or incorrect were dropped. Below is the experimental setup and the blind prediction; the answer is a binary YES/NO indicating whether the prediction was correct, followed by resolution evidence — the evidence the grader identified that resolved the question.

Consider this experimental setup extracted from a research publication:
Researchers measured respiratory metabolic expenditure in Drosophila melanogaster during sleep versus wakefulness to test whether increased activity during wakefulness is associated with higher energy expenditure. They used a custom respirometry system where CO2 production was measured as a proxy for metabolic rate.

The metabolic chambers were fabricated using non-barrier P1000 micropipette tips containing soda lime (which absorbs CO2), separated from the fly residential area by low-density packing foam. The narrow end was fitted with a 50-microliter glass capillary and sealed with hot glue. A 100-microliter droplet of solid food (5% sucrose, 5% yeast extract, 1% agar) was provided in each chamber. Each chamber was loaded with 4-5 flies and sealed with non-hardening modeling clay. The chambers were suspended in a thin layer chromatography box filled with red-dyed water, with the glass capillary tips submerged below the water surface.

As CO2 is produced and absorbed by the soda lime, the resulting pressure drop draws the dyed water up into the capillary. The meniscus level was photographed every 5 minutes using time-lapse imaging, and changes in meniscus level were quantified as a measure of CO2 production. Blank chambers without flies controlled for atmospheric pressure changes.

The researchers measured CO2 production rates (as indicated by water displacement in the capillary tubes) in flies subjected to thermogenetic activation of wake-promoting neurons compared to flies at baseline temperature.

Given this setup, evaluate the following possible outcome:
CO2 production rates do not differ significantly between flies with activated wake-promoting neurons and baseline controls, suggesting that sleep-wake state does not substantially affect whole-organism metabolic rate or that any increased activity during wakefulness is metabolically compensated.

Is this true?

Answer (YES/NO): NO